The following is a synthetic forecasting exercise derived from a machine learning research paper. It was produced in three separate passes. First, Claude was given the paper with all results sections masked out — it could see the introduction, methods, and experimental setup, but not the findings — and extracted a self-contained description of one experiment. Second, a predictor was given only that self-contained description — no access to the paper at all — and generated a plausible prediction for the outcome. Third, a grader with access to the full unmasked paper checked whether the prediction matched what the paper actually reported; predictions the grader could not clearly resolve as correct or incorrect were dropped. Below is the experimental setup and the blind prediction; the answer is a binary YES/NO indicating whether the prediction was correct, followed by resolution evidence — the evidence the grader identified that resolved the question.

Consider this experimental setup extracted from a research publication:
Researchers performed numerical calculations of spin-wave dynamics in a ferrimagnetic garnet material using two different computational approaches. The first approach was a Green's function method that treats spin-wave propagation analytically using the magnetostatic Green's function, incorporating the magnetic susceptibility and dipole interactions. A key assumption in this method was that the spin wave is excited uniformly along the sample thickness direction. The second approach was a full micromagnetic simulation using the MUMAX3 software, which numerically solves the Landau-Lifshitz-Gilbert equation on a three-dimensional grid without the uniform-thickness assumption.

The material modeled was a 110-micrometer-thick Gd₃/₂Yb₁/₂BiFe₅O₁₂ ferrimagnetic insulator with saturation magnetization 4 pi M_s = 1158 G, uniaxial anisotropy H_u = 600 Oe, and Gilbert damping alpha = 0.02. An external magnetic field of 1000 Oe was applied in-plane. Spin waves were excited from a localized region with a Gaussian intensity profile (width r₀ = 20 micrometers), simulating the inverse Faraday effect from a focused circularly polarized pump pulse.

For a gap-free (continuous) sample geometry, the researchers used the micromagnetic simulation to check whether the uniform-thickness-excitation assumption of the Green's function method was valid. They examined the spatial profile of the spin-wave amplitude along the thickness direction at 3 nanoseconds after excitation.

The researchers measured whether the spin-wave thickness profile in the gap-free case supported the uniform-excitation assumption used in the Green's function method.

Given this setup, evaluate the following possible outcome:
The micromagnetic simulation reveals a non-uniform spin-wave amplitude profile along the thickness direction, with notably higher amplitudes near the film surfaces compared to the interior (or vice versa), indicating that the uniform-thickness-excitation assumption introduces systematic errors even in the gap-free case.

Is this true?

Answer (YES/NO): NO